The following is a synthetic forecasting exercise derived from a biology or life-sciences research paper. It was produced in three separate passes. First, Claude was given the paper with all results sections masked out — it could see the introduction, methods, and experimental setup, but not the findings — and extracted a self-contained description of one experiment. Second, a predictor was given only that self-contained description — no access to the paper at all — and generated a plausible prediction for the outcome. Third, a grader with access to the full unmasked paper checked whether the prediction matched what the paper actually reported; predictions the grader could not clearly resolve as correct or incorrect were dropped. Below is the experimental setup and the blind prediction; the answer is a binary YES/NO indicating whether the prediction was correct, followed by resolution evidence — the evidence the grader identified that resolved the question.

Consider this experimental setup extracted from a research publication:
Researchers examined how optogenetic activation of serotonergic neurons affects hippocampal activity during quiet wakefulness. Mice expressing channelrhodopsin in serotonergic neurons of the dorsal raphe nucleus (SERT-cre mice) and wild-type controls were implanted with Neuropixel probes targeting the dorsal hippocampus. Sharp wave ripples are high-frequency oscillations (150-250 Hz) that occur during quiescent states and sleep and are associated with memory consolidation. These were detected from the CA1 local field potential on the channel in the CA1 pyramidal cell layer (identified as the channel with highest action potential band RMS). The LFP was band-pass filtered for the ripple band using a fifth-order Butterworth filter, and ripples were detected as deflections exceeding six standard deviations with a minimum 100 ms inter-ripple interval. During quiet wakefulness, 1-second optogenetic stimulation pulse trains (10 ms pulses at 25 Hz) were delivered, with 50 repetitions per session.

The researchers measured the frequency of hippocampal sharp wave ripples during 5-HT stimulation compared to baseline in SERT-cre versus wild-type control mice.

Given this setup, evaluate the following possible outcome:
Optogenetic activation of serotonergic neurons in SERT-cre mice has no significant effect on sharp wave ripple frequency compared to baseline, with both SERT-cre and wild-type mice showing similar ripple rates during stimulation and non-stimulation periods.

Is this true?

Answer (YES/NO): NO